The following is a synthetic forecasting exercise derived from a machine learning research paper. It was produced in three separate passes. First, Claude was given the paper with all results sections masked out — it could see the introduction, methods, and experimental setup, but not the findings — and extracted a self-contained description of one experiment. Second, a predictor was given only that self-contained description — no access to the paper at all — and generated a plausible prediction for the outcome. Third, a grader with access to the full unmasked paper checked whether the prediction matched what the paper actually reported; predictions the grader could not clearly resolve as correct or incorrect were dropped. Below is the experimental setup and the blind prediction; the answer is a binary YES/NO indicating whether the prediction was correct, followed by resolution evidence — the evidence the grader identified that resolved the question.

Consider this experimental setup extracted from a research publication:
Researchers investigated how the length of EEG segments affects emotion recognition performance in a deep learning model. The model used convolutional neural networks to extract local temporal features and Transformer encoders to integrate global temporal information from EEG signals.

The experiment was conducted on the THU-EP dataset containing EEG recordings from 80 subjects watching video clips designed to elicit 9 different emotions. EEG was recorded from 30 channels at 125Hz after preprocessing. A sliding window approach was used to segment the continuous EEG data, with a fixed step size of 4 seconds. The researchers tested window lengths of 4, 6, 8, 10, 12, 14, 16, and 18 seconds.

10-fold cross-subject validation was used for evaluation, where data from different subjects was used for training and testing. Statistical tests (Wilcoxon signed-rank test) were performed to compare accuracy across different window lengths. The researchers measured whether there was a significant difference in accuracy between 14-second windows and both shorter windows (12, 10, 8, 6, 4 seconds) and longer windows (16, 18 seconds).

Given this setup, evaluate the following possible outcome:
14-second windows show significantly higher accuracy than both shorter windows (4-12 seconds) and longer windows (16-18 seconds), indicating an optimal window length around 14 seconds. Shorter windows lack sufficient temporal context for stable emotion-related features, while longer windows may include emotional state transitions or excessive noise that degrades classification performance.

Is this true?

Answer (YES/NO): NO